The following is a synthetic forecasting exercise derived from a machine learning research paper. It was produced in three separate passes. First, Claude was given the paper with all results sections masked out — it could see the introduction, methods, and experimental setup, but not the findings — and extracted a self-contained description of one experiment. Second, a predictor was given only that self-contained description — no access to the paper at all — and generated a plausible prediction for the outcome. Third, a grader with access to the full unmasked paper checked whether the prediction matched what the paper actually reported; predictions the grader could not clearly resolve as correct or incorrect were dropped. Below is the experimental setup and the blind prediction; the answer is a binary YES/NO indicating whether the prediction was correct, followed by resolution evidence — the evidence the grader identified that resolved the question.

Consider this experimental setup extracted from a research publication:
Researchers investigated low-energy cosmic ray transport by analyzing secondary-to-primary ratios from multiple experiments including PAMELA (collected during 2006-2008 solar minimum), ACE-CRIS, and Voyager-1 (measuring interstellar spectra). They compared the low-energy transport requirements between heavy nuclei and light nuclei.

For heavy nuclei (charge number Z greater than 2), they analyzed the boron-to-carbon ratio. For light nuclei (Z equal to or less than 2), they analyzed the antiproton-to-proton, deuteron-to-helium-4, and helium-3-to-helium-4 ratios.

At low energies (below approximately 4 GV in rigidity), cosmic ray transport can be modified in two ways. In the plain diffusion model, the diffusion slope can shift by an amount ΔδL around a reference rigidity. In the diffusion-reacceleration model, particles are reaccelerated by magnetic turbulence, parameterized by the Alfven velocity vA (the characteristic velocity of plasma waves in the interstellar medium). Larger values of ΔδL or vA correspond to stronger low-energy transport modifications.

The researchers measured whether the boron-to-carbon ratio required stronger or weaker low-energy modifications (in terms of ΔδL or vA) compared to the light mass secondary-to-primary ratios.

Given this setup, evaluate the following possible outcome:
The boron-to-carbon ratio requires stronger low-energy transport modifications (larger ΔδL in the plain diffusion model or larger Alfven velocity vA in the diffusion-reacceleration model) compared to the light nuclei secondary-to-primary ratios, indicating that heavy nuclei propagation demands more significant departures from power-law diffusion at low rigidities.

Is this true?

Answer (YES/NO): YES